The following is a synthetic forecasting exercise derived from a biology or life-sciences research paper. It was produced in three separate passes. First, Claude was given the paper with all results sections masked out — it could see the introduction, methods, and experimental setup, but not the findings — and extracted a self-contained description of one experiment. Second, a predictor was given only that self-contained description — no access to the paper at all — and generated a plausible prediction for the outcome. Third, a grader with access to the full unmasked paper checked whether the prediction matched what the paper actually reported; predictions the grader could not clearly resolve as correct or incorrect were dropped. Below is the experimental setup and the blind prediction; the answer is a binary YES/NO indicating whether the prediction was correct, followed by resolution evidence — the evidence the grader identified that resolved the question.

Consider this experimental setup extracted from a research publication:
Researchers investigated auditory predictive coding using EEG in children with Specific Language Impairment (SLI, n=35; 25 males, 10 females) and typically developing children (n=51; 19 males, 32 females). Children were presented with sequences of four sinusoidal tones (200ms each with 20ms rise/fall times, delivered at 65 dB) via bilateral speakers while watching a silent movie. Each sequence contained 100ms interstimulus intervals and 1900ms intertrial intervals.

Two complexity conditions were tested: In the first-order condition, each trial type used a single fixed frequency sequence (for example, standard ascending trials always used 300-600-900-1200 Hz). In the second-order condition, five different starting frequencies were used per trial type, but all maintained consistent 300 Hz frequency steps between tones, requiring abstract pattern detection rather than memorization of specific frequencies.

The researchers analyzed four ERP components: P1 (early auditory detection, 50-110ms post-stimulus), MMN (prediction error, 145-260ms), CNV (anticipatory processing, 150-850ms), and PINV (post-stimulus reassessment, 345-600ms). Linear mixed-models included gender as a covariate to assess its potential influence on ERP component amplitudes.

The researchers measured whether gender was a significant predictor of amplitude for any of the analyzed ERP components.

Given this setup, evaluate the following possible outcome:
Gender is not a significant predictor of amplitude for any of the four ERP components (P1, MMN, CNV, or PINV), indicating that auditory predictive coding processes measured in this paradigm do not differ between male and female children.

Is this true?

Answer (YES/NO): YES